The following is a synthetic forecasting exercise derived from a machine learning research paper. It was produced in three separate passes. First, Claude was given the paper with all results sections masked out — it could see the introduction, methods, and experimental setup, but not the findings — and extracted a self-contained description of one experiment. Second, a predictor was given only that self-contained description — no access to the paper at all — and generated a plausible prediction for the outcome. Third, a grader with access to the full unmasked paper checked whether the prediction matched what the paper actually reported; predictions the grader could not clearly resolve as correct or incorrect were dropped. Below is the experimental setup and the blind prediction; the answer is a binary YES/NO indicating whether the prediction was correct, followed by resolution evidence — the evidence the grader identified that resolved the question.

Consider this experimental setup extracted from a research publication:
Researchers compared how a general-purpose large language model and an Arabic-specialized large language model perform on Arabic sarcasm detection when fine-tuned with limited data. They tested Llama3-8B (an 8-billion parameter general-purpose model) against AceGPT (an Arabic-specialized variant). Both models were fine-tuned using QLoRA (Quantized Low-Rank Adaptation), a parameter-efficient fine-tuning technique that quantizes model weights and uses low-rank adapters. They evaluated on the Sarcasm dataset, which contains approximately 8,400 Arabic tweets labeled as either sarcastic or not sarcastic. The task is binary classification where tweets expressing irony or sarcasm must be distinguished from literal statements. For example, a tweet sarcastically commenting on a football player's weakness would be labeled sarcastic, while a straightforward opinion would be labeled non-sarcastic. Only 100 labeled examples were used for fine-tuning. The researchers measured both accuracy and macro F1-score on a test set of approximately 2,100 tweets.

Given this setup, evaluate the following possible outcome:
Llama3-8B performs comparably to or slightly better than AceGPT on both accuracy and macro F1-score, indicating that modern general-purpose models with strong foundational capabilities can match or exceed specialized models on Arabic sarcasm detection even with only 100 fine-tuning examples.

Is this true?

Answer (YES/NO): NO